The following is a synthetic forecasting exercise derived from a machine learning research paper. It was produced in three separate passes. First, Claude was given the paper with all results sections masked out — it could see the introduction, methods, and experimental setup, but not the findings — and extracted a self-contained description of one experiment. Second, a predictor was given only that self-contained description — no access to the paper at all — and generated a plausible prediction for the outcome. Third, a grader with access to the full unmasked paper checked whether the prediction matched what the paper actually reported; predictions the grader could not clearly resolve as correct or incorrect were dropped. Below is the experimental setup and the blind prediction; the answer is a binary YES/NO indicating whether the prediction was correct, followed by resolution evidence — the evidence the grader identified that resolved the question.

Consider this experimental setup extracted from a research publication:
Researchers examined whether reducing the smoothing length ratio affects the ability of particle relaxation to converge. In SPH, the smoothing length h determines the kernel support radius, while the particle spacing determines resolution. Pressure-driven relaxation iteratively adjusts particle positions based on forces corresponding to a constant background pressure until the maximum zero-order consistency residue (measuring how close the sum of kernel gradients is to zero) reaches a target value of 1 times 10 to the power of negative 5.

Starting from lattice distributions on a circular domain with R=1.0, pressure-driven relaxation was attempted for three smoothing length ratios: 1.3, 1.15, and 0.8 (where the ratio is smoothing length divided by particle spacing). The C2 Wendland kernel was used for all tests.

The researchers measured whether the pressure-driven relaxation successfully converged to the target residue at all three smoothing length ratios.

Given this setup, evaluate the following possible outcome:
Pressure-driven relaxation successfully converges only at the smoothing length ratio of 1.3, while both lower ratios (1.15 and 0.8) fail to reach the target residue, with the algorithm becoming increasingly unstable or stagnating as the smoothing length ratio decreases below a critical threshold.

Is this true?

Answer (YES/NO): NO